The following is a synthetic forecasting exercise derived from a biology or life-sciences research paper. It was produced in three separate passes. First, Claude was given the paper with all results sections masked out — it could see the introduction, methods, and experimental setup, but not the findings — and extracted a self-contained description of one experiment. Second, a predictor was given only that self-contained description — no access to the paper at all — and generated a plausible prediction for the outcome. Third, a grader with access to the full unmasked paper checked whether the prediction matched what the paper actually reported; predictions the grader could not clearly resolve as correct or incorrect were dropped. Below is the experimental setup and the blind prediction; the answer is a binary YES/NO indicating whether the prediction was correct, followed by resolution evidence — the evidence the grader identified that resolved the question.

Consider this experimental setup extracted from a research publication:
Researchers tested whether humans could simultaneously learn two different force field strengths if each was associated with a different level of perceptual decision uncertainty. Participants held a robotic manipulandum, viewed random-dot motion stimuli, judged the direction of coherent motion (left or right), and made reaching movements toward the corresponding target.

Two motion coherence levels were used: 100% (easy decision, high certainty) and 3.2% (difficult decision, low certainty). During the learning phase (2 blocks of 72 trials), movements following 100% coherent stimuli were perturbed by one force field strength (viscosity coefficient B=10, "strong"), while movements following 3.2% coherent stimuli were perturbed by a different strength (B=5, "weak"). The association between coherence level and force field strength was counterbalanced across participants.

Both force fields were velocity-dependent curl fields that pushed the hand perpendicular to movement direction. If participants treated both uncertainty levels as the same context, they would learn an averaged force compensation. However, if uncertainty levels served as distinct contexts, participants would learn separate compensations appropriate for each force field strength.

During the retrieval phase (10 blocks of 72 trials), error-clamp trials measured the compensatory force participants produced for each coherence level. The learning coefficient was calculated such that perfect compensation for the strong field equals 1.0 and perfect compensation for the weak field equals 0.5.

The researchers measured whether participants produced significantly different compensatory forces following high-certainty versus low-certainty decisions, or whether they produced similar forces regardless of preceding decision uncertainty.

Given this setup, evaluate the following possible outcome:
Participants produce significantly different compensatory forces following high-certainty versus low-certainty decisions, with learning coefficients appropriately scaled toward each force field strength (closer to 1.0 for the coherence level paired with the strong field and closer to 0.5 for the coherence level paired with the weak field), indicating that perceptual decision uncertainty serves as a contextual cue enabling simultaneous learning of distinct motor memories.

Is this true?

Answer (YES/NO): YES